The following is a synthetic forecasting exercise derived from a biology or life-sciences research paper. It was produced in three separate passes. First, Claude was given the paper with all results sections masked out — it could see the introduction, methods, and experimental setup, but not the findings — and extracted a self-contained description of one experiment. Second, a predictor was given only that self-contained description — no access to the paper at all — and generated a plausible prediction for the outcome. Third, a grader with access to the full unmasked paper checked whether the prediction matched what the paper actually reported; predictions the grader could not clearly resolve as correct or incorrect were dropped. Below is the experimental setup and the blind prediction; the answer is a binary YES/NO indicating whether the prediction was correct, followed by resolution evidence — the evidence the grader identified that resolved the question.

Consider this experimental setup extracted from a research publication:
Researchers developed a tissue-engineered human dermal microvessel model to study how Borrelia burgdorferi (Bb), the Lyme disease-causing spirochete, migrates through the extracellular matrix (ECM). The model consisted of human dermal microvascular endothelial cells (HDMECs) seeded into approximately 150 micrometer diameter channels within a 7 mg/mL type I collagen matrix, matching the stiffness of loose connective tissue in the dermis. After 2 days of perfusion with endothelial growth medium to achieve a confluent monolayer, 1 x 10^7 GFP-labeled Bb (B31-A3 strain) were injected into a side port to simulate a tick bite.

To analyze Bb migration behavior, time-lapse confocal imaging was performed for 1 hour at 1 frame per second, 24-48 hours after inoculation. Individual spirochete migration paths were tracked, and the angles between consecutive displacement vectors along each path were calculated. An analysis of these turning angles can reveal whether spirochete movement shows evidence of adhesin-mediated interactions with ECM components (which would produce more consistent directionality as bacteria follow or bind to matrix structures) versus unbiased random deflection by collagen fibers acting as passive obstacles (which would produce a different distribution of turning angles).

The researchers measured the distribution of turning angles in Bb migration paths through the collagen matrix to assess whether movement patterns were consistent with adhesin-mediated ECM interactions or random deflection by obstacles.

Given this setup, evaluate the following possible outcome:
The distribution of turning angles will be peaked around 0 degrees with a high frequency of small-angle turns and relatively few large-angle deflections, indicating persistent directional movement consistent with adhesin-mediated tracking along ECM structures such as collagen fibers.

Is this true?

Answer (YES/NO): NO